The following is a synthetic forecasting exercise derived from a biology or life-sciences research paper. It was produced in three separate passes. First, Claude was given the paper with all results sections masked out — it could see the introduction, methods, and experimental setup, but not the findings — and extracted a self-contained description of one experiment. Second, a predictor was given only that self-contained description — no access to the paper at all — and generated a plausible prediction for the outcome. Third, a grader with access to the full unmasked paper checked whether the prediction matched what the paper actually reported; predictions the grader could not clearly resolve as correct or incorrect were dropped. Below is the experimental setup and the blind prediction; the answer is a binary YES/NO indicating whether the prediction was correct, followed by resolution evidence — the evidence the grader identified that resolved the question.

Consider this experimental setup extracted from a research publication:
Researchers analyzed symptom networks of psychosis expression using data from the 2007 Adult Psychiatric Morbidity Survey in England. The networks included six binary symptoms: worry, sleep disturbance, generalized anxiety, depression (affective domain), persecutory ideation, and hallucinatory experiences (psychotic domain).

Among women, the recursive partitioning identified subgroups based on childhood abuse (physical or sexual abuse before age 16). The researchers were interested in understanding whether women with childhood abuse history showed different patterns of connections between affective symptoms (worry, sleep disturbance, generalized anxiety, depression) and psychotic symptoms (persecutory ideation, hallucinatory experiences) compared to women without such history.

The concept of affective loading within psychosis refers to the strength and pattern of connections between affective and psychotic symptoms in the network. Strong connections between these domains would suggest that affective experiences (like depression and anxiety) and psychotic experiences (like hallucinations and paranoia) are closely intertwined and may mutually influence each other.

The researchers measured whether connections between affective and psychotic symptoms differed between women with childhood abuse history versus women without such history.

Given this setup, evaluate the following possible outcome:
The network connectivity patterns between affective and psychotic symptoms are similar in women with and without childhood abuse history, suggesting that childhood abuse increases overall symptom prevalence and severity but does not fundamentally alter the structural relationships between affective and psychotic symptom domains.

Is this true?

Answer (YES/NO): NO